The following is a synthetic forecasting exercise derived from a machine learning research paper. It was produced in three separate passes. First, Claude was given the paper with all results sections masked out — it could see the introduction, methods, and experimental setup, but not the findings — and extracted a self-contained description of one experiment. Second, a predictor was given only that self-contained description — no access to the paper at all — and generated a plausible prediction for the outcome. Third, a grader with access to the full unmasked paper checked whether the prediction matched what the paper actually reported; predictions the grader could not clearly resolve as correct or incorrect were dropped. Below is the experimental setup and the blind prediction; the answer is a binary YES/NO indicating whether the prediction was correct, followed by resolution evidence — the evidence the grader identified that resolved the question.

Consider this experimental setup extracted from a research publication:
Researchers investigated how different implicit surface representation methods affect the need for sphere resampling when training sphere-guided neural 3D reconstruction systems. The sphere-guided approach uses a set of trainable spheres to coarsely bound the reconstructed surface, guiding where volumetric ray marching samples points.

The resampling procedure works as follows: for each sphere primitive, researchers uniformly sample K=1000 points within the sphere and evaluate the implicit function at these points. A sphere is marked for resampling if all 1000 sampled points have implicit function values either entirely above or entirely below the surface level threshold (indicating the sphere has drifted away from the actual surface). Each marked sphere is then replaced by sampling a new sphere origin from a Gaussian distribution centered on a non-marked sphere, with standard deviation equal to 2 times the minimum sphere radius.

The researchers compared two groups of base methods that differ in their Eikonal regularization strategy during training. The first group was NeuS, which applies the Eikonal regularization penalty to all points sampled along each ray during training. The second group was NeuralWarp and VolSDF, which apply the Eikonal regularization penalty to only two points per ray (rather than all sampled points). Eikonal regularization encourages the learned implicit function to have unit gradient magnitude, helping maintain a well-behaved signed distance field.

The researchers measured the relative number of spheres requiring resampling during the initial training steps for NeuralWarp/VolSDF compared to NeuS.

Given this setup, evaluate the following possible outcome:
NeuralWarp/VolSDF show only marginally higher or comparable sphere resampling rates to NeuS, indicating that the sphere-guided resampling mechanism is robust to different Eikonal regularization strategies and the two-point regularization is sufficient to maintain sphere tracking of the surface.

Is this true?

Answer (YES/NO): NO